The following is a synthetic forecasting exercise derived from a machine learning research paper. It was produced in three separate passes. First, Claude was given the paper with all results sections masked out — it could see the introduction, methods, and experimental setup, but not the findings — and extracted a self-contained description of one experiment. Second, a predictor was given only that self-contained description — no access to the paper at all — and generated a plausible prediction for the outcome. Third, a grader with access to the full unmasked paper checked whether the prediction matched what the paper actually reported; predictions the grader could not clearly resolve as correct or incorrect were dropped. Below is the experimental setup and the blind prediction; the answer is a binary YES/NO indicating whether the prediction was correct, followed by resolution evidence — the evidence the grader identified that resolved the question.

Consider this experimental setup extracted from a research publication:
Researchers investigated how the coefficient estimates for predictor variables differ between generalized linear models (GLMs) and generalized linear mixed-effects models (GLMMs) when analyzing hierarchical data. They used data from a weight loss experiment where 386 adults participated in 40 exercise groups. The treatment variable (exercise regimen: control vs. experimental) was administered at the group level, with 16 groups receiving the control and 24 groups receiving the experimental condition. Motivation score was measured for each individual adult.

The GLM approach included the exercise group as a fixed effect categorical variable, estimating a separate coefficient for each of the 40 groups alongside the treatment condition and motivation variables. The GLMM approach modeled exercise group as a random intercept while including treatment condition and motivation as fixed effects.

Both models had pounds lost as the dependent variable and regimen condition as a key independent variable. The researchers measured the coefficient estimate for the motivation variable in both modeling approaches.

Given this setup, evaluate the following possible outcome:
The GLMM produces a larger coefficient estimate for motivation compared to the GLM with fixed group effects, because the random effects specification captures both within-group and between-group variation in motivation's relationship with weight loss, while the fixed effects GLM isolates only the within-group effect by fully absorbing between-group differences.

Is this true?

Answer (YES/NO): YES